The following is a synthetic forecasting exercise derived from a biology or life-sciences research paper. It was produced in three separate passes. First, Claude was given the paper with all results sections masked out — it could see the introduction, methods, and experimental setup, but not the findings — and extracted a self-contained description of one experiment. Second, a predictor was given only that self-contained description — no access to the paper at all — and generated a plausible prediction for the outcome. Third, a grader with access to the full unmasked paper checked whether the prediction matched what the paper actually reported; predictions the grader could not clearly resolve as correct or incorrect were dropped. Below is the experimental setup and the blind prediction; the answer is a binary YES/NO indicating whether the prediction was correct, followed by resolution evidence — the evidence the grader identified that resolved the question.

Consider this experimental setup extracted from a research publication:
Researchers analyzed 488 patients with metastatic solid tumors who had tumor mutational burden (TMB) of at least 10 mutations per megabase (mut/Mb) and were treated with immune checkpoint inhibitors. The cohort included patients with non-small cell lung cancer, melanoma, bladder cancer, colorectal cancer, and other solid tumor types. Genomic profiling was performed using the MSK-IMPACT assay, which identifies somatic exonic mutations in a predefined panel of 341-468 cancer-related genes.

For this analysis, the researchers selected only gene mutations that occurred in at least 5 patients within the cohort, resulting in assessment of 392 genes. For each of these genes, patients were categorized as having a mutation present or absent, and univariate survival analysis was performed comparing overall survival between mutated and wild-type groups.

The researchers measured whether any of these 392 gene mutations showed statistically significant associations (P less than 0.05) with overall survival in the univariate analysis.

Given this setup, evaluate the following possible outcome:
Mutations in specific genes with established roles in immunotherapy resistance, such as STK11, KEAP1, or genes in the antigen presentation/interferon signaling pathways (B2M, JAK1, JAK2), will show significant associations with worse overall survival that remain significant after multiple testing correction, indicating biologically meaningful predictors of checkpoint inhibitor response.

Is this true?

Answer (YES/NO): NO